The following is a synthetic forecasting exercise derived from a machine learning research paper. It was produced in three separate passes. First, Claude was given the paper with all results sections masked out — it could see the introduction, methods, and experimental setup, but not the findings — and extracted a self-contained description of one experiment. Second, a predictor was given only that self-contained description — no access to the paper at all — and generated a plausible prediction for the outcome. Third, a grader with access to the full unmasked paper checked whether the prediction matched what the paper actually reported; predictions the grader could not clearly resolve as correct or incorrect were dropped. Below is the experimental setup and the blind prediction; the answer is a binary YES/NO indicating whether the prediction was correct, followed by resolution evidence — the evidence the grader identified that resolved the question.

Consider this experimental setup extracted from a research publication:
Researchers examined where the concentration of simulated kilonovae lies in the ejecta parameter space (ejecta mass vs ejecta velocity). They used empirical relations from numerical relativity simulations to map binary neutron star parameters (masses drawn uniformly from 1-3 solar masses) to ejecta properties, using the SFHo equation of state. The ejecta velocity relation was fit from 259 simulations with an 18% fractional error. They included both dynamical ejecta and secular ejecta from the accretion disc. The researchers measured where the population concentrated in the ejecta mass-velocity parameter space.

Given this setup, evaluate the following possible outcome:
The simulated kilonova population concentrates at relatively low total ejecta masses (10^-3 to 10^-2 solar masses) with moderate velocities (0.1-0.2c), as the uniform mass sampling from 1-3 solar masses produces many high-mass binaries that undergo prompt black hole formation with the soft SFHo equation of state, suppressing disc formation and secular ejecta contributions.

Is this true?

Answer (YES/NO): NO